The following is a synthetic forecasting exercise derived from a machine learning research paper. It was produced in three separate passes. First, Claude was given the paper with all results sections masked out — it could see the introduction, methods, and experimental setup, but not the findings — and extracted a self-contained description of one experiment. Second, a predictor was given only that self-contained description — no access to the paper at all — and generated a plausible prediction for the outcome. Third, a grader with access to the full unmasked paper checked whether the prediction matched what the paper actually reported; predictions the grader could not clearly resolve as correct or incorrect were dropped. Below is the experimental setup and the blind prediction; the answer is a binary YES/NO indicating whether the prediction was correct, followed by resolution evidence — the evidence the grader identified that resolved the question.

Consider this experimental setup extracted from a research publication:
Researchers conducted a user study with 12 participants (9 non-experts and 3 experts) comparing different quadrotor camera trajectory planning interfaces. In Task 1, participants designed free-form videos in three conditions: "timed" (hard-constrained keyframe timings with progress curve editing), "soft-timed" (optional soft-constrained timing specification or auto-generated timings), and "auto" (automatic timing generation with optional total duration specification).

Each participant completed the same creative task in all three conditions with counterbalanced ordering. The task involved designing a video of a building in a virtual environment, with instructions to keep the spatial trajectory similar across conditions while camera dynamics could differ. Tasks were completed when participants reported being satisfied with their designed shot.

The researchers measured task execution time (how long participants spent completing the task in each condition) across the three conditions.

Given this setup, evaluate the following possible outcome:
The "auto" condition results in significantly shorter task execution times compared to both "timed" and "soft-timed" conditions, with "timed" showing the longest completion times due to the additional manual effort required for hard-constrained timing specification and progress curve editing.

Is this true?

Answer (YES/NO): NO